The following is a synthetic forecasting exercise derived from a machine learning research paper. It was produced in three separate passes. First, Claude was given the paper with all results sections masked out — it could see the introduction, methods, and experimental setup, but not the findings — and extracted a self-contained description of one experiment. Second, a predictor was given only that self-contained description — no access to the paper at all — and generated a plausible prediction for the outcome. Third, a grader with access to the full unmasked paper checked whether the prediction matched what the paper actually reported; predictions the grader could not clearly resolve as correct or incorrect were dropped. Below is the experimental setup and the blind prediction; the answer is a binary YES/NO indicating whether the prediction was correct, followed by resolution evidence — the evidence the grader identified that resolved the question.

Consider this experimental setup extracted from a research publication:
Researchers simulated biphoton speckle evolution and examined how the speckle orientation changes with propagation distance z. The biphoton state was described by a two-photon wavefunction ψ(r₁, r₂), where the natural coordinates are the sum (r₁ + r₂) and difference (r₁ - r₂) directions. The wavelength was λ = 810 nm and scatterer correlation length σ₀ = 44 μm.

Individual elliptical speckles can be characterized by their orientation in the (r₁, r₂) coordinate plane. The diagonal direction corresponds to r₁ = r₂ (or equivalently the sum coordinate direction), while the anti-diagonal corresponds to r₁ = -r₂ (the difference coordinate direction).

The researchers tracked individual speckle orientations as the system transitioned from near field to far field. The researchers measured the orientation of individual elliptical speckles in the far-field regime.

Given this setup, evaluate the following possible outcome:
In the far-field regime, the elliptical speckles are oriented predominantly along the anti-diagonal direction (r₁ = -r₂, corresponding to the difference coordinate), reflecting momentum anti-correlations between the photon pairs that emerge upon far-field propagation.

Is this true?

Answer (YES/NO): NO